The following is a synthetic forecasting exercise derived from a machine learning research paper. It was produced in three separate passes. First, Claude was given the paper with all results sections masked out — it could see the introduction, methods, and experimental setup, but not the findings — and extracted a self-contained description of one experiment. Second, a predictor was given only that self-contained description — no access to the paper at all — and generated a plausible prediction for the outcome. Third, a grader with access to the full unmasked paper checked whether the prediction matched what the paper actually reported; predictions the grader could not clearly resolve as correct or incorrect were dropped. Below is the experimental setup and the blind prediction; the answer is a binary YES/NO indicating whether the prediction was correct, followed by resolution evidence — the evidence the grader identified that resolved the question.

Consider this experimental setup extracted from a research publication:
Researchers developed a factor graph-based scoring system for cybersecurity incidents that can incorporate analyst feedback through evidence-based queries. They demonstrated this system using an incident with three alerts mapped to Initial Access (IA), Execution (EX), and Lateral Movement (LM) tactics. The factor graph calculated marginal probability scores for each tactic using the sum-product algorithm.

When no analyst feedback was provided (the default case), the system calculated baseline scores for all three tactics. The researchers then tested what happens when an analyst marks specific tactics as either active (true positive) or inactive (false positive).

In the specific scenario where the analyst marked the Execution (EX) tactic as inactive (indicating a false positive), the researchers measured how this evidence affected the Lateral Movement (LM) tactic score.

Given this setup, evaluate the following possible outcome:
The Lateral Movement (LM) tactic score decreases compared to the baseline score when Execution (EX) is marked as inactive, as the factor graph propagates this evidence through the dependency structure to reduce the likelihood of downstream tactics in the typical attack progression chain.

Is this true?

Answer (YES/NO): NO